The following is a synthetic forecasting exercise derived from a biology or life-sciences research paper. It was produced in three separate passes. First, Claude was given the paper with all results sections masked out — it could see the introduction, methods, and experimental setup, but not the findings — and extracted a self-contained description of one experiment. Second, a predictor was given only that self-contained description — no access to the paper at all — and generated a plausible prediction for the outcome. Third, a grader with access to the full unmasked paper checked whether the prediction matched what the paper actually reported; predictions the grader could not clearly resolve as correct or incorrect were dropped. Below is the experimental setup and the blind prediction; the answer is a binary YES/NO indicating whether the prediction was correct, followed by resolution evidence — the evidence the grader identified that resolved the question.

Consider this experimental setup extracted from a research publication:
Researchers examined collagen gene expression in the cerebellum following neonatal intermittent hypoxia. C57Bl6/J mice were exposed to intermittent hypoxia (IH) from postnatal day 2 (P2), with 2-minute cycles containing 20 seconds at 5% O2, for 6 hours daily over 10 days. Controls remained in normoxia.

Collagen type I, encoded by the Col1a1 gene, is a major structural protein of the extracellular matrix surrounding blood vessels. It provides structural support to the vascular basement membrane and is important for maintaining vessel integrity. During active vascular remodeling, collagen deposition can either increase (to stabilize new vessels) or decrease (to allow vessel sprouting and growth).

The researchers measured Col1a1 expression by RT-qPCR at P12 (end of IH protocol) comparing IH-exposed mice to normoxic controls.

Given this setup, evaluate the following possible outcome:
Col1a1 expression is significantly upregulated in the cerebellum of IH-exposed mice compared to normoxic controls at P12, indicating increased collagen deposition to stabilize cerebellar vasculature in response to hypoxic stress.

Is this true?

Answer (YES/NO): NO